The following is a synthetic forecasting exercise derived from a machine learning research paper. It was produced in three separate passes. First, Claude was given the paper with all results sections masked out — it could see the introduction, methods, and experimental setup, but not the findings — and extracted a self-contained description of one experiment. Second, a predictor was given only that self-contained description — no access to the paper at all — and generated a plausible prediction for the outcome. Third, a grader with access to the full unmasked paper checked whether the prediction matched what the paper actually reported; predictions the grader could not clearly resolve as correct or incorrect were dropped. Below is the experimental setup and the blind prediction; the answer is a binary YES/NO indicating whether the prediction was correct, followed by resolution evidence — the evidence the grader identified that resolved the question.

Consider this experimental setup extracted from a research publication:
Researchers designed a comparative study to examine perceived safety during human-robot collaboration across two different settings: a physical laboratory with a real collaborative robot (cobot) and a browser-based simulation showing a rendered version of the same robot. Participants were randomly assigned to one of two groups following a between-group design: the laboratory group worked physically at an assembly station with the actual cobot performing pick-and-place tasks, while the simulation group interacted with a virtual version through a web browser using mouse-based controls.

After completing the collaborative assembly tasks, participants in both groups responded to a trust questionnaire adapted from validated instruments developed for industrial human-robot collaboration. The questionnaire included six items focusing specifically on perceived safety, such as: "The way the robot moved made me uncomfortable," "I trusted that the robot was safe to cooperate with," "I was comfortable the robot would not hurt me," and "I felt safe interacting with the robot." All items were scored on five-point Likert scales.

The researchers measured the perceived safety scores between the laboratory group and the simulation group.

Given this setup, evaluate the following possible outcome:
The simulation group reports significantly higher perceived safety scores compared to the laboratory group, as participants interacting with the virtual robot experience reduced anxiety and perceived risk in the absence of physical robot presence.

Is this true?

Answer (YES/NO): NO